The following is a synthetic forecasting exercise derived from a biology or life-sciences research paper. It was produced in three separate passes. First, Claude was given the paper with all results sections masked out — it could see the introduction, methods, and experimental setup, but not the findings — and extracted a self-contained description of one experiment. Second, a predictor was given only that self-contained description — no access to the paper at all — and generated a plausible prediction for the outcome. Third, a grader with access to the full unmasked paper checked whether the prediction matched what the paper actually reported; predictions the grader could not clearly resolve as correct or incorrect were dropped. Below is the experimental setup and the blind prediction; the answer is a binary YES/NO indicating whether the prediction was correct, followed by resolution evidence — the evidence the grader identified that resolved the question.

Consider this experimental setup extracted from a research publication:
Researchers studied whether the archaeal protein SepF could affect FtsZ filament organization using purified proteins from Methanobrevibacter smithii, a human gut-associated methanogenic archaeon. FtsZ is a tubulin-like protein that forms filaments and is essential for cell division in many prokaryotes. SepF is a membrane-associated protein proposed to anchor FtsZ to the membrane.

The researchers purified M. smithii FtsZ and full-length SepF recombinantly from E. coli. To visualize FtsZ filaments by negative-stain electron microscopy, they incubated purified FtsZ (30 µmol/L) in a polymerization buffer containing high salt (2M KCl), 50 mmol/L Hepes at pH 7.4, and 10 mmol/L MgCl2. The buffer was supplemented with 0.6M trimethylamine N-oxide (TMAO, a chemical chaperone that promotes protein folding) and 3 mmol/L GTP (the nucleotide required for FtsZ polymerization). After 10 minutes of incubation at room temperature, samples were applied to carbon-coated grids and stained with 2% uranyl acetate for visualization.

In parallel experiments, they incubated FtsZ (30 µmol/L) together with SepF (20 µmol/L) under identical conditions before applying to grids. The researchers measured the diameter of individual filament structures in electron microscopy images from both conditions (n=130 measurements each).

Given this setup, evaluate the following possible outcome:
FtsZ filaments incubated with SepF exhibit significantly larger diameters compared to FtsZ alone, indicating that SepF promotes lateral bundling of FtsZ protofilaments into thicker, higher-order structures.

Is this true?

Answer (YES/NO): YES